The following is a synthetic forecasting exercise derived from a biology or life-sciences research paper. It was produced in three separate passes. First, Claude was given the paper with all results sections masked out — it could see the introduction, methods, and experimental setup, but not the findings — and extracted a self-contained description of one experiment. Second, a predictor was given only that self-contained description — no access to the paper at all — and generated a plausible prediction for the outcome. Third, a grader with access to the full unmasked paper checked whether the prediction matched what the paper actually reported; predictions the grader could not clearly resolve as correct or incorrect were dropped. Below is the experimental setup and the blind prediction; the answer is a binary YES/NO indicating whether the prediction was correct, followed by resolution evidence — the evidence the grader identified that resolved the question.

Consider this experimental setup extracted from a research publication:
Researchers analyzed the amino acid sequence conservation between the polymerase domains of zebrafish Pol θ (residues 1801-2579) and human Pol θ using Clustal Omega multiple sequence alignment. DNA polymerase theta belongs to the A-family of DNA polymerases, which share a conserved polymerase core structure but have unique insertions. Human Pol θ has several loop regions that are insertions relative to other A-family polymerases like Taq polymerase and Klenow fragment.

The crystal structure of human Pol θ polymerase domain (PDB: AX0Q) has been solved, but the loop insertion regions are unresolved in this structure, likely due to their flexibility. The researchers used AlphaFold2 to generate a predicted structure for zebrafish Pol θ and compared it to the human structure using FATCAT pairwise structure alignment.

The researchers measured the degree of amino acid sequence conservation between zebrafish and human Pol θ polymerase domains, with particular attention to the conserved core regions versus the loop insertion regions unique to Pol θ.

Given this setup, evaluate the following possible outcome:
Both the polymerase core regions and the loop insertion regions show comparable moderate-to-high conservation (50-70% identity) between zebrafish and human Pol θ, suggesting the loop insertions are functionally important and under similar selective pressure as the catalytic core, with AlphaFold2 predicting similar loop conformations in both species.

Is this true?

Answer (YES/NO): NO